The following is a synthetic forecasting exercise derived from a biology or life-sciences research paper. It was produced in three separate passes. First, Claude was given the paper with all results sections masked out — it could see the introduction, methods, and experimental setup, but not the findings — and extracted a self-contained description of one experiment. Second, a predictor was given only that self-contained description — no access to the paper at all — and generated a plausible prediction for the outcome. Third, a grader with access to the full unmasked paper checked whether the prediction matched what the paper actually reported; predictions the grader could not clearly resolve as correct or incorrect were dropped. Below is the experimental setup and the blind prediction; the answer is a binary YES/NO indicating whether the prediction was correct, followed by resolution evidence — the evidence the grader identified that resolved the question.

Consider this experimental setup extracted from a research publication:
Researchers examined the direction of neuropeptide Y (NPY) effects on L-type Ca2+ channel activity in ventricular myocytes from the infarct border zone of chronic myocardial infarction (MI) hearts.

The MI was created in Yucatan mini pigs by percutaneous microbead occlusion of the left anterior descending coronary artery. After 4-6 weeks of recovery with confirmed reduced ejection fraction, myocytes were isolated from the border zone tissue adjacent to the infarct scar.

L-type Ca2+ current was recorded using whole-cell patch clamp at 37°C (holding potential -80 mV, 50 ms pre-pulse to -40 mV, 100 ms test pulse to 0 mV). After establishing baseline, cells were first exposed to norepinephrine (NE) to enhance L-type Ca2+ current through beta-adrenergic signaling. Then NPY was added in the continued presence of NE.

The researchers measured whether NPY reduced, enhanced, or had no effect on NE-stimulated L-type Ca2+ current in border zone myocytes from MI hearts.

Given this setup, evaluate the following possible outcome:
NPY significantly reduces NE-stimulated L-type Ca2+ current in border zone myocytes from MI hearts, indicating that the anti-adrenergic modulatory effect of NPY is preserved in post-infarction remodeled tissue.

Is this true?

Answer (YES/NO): YES